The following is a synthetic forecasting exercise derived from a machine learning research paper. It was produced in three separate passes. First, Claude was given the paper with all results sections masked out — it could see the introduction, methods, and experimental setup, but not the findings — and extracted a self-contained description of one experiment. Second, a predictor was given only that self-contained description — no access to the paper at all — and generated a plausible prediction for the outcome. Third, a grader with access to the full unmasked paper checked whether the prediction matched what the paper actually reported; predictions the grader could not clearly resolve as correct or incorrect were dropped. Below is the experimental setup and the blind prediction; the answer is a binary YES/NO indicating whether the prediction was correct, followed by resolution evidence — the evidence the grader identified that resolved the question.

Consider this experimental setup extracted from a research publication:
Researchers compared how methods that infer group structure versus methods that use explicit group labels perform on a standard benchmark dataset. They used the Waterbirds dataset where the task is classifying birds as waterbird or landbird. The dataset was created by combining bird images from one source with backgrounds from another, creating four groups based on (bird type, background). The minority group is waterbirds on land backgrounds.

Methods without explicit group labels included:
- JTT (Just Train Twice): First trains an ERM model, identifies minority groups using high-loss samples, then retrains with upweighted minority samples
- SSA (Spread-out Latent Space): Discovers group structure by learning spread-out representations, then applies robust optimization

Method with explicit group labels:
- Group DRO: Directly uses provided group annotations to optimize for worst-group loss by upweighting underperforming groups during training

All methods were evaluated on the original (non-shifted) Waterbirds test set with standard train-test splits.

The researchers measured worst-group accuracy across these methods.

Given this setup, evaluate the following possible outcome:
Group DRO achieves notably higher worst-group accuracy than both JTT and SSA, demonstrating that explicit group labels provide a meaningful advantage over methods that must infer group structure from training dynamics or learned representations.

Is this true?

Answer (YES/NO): NO